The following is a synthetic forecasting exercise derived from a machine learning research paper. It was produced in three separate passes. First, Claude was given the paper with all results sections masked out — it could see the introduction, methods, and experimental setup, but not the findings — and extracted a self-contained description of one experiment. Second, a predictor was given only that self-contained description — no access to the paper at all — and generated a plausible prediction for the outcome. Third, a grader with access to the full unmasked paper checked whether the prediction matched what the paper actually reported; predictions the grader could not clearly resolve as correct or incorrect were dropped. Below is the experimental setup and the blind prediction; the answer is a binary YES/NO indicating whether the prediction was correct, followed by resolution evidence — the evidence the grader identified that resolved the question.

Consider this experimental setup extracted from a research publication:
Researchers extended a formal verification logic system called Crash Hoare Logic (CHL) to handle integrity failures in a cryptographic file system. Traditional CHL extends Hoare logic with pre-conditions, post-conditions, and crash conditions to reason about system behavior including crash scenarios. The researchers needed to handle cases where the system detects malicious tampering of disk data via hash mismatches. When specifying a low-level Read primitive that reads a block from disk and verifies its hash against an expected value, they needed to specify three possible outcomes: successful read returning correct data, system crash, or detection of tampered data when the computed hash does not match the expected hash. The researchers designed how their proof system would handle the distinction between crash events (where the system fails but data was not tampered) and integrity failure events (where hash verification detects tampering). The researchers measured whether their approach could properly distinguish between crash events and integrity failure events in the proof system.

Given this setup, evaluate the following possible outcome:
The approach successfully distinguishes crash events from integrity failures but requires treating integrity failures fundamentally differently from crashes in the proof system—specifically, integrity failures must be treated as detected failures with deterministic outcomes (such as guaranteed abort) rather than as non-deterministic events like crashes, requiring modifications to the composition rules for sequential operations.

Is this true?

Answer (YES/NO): NO